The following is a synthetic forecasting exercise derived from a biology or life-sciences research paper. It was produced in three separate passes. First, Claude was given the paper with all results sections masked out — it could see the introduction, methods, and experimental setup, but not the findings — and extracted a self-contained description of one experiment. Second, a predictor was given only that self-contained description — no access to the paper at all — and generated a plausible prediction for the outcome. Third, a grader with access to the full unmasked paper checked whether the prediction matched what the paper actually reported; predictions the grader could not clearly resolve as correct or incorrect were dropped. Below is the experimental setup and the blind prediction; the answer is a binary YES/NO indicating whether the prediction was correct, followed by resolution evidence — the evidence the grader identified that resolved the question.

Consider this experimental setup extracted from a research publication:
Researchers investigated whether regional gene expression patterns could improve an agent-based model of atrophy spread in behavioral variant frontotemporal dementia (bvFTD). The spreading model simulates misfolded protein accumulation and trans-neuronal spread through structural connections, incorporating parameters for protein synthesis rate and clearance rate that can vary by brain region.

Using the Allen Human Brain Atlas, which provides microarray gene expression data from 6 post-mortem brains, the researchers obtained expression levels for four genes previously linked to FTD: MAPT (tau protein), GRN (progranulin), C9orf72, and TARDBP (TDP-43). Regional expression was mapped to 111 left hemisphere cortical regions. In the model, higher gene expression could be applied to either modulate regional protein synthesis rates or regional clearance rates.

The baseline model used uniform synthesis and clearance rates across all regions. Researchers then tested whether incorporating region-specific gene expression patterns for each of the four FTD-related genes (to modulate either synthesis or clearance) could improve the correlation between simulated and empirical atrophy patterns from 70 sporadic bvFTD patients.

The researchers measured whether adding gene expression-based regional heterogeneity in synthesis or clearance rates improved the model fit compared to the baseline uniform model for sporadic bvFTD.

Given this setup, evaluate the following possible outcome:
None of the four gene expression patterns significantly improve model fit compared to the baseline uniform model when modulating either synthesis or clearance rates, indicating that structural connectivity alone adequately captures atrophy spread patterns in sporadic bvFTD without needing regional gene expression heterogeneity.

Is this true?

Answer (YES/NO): NO